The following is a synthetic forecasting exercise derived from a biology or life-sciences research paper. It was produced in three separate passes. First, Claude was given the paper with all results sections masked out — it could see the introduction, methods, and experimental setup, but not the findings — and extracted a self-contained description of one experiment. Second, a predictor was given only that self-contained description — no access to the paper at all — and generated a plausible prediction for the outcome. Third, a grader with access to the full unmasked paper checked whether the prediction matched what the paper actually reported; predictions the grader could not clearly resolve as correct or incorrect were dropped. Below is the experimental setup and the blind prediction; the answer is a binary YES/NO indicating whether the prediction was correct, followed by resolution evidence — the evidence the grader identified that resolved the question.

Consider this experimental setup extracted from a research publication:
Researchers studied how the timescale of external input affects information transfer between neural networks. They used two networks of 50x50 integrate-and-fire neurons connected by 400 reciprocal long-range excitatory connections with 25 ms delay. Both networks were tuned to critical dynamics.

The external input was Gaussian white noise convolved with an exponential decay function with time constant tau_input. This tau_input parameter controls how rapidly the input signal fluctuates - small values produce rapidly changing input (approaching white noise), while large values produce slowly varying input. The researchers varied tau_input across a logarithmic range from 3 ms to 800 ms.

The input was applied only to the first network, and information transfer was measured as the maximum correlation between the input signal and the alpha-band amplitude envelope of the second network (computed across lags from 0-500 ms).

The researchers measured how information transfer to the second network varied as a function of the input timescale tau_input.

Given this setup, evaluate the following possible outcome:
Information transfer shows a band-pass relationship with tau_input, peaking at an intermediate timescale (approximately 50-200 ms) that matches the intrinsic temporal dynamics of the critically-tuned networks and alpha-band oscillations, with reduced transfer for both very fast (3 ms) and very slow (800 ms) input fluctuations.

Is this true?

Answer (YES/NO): NO